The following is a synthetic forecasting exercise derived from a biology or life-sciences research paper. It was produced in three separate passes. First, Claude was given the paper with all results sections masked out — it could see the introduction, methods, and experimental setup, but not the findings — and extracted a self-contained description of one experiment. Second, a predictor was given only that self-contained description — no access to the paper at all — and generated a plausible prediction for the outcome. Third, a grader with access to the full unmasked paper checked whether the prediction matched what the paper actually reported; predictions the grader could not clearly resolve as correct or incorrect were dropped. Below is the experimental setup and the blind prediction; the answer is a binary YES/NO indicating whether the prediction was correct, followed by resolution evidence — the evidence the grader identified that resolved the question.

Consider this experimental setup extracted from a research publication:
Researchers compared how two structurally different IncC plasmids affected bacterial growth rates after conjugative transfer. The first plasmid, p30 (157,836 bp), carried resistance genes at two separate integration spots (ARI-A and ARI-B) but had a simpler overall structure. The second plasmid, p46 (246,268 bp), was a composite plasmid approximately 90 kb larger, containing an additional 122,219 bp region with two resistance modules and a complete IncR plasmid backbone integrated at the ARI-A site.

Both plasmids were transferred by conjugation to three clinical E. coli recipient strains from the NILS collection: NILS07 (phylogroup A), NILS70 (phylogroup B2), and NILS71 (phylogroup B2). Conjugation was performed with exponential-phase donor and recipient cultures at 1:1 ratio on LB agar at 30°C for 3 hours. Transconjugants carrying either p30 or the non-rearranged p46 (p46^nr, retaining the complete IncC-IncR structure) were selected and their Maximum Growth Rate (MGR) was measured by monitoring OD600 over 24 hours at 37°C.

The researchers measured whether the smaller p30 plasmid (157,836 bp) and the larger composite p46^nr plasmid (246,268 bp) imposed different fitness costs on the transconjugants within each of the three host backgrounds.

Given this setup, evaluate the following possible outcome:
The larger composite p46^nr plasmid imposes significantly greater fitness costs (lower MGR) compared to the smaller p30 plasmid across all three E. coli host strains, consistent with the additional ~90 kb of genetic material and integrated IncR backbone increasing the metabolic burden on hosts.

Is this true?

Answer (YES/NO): NO